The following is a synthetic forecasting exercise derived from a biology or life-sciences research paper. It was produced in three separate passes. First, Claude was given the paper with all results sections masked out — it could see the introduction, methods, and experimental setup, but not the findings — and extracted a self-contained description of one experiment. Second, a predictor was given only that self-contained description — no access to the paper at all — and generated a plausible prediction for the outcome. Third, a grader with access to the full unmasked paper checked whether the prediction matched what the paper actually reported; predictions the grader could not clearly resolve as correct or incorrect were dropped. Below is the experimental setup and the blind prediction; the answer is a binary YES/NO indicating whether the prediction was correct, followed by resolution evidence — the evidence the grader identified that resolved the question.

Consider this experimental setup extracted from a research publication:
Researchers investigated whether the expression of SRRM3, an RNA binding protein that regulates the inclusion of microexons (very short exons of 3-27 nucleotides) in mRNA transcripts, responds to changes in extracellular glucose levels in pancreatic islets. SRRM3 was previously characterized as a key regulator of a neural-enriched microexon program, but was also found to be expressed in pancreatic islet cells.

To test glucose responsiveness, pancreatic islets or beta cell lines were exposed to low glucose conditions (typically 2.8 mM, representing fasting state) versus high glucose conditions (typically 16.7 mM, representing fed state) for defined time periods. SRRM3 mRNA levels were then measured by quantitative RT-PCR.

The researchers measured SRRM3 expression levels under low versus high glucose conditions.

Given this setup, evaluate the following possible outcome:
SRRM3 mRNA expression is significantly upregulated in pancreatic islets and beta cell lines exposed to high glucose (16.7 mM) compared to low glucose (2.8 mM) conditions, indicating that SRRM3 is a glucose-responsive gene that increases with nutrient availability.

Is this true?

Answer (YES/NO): NO